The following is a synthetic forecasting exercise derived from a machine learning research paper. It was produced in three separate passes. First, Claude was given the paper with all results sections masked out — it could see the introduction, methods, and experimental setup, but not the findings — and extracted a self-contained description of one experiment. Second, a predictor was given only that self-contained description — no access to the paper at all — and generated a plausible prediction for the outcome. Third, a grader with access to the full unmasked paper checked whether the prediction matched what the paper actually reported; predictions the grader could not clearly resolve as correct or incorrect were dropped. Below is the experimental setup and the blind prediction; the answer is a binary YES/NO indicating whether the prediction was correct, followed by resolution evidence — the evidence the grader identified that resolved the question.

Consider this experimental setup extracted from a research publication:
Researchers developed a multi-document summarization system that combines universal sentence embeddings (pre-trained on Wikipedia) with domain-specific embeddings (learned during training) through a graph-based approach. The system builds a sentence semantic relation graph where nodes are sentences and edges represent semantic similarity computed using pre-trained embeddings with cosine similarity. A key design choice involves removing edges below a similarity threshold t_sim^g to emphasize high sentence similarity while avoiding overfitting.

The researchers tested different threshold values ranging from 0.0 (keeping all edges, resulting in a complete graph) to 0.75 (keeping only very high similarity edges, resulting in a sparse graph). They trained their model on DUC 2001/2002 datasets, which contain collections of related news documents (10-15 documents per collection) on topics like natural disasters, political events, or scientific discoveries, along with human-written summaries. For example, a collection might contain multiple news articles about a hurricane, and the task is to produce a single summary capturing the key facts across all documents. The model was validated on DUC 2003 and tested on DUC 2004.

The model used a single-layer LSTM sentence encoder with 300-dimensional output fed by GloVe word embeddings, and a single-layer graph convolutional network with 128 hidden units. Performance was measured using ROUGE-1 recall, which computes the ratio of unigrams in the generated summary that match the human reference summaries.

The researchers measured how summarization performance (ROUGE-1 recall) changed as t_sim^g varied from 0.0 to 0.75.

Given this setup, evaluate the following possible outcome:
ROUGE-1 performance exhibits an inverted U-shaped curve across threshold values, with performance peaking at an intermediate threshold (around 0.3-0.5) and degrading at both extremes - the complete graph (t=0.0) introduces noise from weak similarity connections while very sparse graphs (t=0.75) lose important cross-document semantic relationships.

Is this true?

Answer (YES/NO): YES